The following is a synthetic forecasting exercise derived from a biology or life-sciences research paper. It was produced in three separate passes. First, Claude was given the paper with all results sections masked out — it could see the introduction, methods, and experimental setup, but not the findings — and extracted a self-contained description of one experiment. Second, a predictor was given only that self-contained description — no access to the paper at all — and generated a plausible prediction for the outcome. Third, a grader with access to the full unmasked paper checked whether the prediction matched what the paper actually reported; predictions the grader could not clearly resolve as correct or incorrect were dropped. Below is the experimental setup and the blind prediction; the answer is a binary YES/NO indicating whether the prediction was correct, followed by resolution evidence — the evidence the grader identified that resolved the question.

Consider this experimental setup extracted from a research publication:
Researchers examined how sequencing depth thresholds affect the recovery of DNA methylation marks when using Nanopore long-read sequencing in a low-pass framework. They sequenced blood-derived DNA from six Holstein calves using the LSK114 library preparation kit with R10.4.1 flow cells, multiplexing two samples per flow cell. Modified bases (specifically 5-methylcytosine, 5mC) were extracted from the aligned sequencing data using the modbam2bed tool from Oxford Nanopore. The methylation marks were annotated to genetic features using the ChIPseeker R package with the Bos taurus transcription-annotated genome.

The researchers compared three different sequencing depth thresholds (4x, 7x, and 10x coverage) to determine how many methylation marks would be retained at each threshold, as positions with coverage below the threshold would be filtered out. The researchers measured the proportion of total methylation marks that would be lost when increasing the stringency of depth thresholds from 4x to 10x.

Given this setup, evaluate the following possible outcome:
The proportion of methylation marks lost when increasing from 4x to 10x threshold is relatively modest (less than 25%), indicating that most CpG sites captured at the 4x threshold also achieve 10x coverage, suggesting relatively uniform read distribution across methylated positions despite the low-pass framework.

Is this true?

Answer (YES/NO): NO